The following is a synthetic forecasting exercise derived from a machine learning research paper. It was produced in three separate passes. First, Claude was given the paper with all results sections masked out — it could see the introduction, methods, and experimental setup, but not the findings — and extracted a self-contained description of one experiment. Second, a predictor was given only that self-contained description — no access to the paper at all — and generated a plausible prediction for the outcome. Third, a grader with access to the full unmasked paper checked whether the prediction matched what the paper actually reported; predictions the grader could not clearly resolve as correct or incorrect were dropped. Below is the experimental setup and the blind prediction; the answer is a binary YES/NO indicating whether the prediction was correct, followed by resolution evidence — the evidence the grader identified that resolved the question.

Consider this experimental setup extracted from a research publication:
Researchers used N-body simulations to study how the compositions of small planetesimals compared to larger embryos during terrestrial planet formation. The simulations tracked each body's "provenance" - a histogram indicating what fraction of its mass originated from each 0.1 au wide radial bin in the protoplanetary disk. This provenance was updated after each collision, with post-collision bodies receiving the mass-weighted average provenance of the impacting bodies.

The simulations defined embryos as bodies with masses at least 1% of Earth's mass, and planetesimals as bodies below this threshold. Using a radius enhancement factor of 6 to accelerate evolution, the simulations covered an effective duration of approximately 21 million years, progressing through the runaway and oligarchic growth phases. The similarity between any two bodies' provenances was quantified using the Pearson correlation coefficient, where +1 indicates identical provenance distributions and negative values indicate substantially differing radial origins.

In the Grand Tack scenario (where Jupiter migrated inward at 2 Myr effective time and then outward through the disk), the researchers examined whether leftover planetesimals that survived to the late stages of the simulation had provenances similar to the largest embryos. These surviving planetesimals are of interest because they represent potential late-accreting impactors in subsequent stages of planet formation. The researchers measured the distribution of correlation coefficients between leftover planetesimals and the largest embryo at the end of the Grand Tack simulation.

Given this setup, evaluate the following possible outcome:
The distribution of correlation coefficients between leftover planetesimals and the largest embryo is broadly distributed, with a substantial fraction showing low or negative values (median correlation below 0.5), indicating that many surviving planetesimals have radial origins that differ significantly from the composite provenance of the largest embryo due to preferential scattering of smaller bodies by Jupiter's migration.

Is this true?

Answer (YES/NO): NO